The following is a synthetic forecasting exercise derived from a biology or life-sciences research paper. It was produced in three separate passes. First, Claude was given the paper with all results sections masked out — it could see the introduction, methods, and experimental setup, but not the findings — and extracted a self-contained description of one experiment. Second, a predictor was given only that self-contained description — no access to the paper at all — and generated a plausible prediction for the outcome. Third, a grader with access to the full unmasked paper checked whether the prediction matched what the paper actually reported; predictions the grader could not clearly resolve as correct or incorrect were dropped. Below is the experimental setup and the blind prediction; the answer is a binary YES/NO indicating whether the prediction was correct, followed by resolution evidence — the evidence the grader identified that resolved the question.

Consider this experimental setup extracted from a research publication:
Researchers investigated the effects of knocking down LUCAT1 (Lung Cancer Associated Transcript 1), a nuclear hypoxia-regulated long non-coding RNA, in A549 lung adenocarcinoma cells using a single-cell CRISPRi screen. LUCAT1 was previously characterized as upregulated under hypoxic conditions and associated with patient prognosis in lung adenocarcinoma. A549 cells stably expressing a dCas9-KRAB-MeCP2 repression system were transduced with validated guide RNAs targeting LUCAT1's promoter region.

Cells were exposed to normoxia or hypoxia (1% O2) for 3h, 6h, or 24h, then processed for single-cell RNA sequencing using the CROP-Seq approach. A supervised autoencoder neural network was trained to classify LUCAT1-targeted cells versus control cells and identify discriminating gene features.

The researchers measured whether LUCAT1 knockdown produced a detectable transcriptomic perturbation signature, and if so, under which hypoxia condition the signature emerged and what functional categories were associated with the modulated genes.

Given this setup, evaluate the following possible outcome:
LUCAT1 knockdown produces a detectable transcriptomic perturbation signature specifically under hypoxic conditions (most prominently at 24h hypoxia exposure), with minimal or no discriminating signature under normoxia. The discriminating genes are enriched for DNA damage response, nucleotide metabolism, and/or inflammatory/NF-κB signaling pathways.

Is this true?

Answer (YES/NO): NO